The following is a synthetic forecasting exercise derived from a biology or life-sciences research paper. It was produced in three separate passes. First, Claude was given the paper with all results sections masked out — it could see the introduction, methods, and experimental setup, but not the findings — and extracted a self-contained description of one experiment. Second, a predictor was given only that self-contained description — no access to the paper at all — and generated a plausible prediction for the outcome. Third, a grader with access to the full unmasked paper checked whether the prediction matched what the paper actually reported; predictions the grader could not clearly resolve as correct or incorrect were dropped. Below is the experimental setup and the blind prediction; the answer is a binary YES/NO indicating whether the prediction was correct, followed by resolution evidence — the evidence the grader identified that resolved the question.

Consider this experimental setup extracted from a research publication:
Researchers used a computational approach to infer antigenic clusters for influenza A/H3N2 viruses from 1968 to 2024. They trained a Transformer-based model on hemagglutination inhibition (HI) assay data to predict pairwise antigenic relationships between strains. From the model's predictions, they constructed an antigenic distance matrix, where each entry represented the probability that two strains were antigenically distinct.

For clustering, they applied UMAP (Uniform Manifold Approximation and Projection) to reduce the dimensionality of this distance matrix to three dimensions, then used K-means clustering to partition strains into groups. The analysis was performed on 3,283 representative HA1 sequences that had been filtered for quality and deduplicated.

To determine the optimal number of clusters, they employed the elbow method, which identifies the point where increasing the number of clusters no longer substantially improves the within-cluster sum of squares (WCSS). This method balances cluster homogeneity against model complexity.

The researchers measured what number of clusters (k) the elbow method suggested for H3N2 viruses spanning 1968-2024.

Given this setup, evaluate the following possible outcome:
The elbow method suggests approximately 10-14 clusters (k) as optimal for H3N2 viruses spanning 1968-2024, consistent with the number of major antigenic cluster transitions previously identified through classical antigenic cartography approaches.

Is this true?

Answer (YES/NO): NO